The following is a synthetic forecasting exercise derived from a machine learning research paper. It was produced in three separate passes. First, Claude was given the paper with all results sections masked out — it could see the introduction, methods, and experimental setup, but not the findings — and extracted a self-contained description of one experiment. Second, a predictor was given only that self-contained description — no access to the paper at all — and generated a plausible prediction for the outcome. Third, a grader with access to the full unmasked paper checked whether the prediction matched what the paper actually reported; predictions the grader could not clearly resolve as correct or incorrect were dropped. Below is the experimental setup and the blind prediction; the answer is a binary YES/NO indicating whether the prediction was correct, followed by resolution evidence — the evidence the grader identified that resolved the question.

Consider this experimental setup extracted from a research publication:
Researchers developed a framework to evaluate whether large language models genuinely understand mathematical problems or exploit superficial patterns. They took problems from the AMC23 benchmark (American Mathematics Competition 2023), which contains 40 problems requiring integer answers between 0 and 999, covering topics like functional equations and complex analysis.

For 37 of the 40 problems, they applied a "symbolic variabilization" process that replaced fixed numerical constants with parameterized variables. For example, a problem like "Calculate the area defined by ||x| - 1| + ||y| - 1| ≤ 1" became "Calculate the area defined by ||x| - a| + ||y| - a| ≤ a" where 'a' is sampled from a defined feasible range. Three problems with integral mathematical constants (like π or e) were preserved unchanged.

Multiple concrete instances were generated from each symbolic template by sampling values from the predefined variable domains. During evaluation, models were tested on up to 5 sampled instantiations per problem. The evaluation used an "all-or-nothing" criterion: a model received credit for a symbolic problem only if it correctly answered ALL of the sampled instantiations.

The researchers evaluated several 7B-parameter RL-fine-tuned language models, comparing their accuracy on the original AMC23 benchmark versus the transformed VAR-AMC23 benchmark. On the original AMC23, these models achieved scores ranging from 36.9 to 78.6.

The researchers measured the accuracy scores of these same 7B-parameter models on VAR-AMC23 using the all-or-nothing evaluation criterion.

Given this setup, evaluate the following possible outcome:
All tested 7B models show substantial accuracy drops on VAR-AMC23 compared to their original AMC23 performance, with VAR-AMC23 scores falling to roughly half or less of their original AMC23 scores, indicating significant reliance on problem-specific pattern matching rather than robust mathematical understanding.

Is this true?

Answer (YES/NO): NO